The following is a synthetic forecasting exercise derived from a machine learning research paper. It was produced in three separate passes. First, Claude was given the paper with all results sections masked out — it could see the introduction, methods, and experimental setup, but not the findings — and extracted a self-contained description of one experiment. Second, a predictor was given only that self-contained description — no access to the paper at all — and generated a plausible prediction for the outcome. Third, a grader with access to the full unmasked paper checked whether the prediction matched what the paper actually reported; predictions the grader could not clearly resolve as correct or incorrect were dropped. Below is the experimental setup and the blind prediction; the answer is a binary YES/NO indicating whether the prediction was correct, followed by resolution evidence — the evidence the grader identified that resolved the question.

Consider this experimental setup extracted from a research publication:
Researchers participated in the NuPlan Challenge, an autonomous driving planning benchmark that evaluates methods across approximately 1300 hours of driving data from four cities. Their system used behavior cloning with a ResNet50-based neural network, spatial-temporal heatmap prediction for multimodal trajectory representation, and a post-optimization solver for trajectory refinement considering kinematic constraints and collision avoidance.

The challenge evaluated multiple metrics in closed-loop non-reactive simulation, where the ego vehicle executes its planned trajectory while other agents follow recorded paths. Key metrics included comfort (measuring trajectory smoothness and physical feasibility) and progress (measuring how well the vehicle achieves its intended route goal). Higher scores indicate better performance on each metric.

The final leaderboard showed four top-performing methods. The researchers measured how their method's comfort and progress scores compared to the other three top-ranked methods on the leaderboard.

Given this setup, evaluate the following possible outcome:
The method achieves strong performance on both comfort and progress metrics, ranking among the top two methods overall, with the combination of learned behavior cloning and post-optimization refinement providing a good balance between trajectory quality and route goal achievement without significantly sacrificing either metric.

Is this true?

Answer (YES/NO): YES